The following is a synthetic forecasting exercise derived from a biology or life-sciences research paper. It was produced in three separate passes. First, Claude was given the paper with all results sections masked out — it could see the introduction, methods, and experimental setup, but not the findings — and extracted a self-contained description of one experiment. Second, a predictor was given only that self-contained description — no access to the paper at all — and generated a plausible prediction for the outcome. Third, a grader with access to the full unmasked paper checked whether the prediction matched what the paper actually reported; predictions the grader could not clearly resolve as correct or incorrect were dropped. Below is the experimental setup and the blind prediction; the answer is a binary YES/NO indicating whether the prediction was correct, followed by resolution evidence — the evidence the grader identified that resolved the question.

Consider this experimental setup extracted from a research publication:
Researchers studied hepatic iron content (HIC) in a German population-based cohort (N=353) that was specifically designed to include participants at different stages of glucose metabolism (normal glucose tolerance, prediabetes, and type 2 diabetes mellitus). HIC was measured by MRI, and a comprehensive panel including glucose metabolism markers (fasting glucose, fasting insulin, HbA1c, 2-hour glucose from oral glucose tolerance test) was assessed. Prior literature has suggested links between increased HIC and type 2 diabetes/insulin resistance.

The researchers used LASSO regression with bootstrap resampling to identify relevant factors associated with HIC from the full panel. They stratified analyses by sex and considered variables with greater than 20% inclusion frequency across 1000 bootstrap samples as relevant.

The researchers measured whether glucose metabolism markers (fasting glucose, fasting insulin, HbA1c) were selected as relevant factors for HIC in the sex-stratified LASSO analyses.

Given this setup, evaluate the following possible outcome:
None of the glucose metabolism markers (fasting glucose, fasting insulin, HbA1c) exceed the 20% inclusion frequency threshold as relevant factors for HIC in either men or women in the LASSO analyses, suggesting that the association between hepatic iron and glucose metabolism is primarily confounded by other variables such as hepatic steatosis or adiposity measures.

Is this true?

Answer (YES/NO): NO